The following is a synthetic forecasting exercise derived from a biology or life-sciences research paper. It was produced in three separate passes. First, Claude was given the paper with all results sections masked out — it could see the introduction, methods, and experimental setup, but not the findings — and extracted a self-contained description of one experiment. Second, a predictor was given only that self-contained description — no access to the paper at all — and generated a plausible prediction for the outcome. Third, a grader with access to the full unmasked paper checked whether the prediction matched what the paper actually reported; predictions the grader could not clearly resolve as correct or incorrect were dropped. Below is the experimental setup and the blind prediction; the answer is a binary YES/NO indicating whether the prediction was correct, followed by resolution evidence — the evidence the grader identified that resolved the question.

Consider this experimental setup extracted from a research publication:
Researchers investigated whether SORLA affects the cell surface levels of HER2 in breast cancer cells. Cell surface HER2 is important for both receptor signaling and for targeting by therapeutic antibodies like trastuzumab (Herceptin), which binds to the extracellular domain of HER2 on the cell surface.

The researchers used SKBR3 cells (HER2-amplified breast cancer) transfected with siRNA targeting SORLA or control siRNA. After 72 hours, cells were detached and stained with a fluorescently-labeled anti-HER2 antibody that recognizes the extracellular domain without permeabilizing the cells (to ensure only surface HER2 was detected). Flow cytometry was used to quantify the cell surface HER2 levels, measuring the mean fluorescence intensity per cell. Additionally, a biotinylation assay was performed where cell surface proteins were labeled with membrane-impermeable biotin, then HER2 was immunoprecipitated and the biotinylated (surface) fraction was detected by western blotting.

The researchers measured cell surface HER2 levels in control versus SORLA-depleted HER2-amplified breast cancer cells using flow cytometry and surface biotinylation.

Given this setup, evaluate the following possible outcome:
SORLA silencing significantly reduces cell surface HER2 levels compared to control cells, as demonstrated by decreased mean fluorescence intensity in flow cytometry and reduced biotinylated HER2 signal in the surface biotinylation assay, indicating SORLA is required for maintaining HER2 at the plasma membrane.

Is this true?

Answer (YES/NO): YES